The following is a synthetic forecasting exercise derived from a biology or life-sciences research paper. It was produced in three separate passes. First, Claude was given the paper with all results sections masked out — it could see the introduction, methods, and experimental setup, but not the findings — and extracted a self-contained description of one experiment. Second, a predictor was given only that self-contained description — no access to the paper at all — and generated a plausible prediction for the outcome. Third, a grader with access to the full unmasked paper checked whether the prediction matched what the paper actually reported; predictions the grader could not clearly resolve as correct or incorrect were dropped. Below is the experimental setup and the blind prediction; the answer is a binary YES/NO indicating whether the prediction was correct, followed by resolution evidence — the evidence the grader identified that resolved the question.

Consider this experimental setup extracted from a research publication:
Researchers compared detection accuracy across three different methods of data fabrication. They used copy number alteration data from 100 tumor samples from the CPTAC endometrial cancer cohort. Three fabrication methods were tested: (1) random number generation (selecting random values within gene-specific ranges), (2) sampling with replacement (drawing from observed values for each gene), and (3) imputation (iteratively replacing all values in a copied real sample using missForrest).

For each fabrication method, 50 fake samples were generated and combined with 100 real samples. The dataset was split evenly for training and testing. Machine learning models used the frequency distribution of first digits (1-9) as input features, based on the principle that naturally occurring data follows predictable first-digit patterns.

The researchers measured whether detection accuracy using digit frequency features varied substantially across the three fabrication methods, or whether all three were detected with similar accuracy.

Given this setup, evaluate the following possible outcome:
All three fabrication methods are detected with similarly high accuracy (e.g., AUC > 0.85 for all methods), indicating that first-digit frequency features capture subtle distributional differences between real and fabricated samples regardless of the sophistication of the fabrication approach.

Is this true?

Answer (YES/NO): YES